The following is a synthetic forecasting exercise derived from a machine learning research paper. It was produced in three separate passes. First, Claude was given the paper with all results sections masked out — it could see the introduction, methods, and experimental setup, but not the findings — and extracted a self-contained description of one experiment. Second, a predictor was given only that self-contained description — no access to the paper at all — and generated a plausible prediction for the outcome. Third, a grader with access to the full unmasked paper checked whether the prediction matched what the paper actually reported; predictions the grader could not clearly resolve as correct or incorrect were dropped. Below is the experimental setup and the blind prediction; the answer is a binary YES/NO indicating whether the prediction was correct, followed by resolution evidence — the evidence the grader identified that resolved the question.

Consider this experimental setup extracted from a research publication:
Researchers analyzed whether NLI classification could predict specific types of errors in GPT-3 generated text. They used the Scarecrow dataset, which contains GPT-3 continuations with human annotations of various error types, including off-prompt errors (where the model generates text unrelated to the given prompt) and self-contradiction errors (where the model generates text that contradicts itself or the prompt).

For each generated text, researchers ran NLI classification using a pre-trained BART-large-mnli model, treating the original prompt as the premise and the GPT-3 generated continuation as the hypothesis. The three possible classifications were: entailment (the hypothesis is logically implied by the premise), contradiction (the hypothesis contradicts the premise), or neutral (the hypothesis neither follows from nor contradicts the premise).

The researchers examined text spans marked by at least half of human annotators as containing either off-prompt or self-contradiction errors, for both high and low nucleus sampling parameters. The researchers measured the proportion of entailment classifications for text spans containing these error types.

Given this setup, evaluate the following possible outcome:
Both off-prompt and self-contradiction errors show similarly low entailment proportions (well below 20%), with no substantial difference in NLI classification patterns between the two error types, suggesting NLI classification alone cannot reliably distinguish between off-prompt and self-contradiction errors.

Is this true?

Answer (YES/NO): NO